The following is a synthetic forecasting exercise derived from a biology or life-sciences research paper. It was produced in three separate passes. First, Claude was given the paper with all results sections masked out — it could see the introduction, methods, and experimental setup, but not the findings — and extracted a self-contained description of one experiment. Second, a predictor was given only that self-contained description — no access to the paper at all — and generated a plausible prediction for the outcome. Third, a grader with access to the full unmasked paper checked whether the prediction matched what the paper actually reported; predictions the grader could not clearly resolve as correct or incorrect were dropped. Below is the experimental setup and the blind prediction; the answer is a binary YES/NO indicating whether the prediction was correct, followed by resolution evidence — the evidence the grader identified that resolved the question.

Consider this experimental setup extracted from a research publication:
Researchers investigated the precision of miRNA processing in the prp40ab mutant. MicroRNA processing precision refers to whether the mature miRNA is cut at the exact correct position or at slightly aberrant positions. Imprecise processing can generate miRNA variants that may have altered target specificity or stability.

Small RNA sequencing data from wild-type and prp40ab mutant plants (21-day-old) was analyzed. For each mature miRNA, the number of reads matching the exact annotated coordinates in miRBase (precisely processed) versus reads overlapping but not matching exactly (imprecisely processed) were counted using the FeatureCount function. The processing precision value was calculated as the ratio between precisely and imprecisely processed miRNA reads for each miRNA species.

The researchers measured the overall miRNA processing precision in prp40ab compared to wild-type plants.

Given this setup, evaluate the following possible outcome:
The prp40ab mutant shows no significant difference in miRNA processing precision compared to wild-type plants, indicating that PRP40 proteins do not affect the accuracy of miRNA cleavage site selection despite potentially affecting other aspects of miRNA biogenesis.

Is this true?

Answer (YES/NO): YES